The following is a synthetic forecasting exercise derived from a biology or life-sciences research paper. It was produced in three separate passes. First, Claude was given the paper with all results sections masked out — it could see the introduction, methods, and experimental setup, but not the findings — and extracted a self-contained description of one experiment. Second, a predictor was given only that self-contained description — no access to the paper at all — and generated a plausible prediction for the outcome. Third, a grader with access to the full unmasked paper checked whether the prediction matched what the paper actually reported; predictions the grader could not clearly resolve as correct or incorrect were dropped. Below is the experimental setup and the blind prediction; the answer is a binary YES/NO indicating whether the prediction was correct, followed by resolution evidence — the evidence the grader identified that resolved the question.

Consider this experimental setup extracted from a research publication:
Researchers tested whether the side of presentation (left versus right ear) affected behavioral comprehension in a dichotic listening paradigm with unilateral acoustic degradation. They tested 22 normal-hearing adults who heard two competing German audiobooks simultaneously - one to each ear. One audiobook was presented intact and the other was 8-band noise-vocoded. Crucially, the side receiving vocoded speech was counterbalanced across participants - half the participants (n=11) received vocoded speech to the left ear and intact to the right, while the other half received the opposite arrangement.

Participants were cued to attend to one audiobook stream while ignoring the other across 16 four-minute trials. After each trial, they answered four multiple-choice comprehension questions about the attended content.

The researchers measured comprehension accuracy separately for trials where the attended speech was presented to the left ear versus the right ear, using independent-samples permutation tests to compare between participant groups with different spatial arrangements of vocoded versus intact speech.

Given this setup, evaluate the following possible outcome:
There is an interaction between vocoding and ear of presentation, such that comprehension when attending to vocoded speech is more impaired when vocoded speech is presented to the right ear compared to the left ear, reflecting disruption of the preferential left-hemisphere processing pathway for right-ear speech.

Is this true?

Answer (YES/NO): NO